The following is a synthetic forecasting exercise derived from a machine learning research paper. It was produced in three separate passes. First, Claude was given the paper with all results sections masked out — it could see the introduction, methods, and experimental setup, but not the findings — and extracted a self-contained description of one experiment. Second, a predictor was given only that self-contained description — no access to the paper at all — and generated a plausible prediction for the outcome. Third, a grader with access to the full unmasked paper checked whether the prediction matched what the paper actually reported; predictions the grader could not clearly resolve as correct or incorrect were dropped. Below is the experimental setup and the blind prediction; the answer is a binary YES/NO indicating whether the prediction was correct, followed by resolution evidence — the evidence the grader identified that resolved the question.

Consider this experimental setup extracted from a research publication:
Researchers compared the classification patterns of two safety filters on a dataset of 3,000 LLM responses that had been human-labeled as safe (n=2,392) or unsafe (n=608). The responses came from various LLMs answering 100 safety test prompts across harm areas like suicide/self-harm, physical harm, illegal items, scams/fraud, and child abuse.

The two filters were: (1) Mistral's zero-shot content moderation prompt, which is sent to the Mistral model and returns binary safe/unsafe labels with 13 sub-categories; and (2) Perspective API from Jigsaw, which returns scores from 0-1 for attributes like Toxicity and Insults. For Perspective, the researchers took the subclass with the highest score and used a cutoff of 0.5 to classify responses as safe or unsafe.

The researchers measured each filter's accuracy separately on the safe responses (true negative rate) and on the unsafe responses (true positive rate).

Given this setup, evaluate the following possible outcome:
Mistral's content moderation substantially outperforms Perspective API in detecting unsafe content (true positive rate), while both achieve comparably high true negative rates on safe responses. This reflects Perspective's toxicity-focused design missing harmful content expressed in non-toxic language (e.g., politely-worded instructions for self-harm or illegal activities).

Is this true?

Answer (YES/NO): NO